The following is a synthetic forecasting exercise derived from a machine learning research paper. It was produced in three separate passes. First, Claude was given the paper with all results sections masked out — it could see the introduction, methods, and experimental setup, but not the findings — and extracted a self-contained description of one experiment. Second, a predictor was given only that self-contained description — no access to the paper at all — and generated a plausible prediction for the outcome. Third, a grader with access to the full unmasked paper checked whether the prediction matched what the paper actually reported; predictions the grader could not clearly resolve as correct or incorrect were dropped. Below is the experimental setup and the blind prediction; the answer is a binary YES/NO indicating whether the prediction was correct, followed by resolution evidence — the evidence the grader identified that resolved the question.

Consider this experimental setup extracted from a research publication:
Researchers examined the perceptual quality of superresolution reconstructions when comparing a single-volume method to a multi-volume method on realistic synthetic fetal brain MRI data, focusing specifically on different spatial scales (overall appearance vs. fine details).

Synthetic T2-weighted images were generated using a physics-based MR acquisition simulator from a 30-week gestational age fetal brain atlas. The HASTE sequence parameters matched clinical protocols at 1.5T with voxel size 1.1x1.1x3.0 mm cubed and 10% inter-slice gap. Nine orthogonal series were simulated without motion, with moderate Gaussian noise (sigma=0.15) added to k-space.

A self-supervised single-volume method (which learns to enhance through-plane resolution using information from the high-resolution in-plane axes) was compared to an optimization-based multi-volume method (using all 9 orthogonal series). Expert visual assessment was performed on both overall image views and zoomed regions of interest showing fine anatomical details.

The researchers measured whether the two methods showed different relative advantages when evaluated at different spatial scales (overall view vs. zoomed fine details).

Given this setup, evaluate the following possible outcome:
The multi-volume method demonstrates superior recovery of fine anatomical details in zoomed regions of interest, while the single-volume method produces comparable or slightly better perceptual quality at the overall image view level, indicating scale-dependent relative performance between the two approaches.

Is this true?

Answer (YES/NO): YES